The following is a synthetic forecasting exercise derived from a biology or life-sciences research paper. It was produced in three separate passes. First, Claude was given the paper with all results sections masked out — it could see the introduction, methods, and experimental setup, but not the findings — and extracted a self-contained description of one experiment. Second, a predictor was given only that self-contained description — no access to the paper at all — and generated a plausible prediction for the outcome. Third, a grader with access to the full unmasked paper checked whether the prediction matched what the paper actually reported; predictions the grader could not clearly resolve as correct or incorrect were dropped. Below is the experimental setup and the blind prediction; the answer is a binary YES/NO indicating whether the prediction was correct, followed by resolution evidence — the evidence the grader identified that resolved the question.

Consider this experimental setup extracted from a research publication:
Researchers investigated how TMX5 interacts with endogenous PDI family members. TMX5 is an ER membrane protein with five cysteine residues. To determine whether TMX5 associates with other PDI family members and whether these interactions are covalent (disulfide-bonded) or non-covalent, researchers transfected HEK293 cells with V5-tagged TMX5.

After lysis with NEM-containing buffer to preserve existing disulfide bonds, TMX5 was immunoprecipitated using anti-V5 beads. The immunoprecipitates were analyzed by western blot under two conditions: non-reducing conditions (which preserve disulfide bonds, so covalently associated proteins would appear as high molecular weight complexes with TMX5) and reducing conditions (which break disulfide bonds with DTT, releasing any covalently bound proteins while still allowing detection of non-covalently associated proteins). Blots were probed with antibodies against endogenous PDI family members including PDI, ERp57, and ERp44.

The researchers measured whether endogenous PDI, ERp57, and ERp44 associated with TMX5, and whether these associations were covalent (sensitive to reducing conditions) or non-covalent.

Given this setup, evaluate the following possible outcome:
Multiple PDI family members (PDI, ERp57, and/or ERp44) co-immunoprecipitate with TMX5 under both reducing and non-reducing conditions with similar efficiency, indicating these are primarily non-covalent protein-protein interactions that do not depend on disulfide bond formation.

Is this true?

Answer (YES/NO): NO